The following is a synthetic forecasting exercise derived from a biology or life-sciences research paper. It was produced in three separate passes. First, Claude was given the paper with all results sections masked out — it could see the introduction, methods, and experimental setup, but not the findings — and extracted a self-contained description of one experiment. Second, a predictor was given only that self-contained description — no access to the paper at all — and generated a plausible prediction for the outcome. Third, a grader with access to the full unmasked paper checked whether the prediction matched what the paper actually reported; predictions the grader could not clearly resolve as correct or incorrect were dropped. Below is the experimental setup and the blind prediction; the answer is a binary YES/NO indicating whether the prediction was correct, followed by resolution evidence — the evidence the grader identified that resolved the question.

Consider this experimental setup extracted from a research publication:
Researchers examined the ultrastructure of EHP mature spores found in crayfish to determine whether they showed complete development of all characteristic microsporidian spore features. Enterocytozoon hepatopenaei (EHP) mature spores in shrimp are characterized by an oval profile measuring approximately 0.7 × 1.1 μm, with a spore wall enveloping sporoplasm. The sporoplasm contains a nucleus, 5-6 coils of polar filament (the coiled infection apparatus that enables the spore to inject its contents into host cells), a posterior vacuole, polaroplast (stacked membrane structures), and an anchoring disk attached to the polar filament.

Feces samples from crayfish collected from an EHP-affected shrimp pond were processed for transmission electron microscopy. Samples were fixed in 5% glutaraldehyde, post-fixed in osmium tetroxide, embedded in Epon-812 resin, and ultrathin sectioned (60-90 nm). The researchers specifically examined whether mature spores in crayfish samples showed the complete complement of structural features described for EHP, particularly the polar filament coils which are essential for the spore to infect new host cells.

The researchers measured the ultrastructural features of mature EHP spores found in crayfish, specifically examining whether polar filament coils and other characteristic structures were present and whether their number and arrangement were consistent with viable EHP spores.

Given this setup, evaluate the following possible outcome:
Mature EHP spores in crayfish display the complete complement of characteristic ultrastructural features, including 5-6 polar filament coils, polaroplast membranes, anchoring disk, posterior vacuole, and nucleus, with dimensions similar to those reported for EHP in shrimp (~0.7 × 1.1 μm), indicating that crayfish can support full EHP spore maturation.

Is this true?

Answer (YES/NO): YES